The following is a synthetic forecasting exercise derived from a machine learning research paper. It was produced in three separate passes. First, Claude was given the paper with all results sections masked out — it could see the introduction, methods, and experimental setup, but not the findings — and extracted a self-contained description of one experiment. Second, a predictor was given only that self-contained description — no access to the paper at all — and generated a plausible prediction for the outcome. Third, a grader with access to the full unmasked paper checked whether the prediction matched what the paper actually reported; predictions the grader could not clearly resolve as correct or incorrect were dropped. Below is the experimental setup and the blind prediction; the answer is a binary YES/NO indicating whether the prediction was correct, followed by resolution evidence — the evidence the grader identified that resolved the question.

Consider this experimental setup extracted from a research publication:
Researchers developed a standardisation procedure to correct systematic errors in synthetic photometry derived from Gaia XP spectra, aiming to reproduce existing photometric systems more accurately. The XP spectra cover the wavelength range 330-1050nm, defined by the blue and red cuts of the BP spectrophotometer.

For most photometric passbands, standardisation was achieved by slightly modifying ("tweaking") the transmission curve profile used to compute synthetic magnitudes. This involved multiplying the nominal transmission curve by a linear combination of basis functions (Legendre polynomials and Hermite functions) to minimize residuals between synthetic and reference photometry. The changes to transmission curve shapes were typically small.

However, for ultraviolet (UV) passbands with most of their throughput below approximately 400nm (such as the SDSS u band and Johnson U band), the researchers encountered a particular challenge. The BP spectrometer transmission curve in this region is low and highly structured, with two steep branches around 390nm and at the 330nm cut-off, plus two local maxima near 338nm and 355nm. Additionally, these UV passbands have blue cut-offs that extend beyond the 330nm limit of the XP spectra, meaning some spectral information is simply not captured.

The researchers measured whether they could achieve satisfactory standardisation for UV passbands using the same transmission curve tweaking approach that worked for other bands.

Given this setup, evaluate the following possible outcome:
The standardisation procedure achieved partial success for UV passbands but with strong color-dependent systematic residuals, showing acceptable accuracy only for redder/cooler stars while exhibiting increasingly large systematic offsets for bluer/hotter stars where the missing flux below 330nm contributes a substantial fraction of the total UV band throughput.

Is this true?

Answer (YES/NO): NO